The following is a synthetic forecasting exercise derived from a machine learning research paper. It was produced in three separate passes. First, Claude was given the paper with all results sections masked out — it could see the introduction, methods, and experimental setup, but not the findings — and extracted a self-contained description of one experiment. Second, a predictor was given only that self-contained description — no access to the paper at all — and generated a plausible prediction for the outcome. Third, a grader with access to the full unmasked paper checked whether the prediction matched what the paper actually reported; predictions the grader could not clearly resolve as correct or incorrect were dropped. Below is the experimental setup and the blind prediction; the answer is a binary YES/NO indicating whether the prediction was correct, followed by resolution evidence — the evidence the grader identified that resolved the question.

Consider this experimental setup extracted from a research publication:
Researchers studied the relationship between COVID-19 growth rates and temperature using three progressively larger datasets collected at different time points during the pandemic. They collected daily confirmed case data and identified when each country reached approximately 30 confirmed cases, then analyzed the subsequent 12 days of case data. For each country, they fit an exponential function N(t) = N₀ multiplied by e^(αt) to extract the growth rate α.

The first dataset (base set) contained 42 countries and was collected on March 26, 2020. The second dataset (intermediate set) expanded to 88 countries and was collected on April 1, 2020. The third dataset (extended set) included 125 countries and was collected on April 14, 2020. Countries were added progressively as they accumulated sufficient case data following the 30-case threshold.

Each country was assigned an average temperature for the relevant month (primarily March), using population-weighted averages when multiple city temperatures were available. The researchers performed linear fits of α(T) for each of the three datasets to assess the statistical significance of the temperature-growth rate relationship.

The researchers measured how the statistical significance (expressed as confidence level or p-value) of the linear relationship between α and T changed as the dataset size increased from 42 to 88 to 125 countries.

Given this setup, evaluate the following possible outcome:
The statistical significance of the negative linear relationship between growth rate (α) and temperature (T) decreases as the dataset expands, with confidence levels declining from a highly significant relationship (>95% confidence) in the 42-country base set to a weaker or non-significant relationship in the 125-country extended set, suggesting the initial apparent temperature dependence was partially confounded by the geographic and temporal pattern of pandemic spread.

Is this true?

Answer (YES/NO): NO